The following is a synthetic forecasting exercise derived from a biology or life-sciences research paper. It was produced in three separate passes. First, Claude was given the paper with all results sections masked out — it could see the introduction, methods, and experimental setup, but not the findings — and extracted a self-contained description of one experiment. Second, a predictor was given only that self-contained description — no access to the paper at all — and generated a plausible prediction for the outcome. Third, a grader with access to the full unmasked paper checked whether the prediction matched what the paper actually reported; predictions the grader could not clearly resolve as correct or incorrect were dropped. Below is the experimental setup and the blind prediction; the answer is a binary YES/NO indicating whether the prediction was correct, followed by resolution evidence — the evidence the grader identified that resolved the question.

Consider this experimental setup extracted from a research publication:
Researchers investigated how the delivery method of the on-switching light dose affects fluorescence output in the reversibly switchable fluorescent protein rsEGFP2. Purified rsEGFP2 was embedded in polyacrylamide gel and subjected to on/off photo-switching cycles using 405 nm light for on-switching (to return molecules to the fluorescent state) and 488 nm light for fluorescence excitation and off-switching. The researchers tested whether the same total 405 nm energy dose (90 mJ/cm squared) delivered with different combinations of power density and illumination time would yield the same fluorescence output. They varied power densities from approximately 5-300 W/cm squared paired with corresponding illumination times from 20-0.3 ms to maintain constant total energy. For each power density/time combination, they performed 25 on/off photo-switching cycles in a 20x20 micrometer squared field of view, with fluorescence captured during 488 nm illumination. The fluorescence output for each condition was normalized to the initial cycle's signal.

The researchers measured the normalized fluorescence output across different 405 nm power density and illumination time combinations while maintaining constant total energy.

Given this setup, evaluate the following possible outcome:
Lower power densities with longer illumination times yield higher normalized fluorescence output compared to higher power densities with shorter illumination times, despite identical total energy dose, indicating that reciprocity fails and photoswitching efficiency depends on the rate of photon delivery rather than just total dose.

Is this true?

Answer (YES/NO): YES